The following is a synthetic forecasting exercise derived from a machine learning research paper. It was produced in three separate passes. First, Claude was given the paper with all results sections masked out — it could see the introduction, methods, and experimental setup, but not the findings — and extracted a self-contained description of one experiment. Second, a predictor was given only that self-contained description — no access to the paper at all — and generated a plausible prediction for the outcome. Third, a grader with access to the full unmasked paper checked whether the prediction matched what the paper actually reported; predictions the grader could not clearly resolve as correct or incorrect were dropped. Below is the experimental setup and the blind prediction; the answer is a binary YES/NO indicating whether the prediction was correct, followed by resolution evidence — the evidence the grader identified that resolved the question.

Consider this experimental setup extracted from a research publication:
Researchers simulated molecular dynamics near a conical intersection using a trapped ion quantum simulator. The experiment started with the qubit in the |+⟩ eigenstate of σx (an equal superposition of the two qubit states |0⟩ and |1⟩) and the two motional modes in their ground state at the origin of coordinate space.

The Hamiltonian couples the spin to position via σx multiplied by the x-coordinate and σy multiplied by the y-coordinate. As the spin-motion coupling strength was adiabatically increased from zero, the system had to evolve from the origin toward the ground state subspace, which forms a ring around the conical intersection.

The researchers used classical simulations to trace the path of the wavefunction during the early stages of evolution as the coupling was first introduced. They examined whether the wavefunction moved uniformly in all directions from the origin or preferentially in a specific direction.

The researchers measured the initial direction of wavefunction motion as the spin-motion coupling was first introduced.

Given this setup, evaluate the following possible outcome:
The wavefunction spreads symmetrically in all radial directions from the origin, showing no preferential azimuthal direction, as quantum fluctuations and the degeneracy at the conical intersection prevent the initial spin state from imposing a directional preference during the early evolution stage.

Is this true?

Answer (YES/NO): NO